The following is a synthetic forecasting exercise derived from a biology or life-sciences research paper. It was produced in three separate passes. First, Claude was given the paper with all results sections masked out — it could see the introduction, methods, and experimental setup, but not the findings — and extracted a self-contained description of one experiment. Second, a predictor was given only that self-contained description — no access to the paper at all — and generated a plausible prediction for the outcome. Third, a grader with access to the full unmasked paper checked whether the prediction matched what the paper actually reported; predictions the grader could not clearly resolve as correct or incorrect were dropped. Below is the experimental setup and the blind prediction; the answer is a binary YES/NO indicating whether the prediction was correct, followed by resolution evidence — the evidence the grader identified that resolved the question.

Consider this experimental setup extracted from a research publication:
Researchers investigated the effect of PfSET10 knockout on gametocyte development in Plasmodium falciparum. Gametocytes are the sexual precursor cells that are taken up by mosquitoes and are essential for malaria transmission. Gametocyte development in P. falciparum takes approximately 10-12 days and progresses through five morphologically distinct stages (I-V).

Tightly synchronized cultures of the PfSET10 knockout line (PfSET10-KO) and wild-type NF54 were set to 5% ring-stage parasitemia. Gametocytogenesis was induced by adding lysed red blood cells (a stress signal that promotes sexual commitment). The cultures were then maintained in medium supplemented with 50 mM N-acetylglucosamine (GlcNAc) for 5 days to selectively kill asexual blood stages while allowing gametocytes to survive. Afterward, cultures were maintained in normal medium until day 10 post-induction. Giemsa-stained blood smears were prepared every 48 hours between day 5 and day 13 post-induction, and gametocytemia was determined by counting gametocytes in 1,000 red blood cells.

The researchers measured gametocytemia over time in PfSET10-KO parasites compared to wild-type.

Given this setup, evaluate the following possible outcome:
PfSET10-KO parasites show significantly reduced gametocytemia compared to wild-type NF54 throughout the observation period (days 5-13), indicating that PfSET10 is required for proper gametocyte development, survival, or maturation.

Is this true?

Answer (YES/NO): NO